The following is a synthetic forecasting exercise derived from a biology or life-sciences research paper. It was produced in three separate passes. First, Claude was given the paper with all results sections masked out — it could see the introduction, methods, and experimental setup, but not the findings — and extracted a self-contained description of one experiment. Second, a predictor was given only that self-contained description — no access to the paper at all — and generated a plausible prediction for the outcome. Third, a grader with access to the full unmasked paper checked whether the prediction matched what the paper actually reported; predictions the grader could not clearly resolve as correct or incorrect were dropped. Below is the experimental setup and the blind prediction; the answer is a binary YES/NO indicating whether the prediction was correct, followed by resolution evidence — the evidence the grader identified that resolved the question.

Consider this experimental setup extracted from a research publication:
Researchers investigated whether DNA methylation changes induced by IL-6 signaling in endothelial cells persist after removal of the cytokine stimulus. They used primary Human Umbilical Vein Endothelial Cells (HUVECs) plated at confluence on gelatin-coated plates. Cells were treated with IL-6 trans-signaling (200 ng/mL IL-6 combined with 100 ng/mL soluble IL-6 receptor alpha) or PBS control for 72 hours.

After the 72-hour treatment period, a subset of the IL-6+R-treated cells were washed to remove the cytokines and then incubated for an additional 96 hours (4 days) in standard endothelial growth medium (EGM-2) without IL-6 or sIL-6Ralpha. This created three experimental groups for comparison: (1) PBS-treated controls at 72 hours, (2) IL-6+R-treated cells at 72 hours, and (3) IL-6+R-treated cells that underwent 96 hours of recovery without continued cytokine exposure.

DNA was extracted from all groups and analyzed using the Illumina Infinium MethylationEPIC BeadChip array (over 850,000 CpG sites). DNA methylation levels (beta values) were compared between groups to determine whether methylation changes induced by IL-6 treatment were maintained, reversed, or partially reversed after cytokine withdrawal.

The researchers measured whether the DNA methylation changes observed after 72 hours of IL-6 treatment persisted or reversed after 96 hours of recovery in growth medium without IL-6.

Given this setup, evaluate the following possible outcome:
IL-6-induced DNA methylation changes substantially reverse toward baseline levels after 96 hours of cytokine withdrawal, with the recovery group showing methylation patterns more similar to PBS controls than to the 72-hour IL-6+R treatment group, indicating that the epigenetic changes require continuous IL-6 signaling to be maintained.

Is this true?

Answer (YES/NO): NO